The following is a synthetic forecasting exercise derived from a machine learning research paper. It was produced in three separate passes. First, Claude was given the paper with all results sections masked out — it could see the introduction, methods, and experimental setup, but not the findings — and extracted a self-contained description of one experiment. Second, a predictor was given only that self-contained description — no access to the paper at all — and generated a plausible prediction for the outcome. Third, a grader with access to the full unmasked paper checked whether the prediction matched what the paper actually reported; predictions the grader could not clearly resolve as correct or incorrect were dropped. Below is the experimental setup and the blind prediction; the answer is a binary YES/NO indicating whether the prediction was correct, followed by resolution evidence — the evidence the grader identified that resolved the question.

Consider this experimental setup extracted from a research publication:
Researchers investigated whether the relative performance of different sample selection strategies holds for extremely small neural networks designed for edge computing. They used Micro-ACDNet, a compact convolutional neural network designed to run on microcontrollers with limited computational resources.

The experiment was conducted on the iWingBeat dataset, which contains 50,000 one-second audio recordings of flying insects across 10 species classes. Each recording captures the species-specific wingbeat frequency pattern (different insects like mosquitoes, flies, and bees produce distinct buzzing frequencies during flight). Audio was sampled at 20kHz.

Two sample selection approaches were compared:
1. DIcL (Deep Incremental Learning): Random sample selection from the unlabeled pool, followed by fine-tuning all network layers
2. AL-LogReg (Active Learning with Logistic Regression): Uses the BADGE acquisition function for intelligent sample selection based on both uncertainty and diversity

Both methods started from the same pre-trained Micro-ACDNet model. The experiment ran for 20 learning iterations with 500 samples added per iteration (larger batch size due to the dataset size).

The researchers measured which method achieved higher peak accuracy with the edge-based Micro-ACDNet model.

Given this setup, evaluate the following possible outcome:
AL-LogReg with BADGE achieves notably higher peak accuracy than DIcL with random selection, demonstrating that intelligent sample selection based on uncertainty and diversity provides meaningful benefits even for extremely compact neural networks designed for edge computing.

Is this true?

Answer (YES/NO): NO